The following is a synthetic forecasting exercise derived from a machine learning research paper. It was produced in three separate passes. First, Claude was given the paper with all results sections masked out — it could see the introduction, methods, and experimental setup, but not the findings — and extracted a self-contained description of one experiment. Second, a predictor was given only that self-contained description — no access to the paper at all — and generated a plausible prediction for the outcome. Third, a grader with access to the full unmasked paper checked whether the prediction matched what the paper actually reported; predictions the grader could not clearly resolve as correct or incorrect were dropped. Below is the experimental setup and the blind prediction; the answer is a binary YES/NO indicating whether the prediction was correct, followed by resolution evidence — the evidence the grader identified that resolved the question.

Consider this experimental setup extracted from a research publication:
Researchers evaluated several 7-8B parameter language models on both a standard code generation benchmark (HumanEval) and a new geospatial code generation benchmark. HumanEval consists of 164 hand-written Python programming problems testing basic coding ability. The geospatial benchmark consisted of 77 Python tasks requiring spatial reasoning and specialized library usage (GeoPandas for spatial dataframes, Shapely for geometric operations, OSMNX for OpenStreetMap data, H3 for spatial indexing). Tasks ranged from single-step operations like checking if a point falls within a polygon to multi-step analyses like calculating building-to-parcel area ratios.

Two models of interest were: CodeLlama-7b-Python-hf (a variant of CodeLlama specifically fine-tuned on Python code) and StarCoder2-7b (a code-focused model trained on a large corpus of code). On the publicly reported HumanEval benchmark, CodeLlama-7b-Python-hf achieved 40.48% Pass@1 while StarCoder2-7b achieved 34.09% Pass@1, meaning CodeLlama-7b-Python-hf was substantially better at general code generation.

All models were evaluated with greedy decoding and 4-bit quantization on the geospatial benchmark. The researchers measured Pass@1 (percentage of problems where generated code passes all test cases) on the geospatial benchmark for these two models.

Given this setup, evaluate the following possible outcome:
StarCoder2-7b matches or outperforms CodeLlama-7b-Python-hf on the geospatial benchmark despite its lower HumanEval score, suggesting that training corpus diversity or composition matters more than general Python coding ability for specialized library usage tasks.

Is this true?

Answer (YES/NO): YES